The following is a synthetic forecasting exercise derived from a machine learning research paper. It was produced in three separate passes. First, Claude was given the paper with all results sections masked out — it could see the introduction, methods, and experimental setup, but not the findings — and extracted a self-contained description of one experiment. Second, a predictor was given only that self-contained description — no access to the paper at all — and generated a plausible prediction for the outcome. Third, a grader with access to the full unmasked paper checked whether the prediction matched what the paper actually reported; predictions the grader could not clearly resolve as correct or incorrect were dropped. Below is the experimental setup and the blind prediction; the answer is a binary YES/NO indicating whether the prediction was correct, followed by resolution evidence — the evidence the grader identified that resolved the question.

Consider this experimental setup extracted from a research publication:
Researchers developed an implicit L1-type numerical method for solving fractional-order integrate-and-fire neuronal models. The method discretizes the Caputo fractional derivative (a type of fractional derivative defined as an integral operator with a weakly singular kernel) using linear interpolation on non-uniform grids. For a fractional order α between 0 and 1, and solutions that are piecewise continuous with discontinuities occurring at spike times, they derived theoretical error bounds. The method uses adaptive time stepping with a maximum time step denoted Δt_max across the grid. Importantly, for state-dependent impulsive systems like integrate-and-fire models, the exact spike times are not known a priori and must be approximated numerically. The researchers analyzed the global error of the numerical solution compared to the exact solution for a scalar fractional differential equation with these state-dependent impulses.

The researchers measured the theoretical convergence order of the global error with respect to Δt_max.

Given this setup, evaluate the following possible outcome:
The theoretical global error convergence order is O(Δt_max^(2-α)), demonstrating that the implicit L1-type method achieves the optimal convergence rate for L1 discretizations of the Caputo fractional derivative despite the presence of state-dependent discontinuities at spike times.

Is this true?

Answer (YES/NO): NO